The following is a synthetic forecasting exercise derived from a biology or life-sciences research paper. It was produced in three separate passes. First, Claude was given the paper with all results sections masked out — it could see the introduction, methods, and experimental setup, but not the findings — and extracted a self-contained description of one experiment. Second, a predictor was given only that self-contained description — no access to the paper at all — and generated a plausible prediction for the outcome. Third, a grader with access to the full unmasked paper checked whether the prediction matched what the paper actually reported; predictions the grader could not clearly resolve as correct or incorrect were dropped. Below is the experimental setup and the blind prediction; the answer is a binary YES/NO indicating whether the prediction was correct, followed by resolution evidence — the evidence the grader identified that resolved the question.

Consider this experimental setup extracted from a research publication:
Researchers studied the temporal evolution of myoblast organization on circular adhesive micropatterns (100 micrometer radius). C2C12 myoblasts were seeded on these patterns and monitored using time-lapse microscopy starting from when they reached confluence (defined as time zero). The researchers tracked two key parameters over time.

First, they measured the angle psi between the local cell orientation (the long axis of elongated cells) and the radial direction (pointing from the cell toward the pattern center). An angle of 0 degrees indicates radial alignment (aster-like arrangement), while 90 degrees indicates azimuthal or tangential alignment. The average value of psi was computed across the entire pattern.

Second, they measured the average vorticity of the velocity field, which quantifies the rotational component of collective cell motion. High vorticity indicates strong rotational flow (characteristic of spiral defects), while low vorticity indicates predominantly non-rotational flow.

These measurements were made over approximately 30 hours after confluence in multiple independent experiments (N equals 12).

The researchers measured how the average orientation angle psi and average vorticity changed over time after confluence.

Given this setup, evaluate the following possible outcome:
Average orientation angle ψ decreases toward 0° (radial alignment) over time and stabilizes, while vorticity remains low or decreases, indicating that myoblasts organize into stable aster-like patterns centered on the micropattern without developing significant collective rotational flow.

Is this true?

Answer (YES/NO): NO